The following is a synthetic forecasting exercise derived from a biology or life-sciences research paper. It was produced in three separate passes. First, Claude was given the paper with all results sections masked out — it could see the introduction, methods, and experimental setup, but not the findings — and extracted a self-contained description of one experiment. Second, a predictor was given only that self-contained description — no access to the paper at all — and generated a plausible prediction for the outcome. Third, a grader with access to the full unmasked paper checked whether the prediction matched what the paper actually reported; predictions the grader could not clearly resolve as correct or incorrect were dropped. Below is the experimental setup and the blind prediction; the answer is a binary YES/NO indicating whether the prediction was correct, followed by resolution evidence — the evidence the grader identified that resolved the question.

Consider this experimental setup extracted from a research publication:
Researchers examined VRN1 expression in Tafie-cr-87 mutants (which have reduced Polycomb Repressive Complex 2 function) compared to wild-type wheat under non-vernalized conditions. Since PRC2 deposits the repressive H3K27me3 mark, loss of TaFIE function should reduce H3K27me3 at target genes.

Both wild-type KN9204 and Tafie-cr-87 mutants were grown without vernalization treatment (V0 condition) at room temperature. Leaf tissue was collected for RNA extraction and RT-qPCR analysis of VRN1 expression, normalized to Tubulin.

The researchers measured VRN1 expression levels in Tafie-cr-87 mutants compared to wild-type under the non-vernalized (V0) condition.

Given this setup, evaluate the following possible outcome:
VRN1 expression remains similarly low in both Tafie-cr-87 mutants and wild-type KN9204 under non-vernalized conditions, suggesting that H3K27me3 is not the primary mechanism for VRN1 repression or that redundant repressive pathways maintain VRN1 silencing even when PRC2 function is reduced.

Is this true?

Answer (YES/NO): NO